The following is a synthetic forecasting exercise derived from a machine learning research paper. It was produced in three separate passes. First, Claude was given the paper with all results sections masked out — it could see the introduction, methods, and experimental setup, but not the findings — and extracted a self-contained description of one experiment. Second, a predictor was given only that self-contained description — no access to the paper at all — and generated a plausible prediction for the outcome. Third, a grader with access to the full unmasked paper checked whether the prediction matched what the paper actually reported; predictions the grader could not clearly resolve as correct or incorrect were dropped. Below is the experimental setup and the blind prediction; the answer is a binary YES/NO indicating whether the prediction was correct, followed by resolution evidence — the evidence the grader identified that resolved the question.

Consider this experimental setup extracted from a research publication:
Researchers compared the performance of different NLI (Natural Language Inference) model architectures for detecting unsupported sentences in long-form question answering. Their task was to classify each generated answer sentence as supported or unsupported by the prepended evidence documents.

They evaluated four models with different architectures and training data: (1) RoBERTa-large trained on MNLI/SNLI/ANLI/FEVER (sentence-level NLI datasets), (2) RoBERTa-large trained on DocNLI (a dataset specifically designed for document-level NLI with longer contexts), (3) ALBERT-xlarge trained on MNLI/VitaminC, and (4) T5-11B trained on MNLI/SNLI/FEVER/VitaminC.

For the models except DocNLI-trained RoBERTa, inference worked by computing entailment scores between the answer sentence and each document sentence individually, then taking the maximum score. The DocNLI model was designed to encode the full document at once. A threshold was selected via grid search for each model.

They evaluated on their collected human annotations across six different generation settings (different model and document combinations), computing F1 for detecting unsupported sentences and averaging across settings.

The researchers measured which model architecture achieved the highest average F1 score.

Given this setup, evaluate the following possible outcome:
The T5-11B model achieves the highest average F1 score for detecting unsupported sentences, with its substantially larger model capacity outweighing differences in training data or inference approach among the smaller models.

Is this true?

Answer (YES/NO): YES